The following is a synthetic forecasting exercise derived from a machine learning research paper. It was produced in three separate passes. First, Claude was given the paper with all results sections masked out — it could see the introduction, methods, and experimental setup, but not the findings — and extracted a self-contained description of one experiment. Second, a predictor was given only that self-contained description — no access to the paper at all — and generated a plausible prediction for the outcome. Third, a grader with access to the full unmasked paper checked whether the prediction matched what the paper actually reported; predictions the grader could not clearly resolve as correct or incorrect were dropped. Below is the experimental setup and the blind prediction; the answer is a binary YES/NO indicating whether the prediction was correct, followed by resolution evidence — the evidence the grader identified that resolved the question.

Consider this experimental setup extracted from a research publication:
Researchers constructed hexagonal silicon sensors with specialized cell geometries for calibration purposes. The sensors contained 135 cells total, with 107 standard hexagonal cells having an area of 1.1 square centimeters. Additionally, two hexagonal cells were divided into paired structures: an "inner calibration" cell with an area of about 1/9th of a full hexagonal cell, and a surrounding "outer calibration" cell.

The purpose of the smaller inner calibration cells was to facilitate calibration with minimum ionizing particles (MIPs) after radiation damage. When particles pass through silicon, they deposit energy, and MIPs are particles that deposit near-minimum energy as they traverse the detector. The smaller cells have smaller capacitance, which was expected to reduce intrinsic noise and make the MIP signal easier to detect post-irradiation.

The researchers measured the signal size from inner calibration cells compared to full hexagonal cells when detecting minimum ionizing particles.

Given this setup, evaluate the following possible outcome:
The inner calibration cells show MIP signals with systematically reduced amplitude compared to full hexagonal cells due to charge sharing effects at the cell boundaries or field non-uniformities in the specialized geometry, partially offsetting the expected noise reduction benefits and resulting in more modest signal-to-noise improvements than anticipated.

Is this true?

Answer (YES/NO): NO